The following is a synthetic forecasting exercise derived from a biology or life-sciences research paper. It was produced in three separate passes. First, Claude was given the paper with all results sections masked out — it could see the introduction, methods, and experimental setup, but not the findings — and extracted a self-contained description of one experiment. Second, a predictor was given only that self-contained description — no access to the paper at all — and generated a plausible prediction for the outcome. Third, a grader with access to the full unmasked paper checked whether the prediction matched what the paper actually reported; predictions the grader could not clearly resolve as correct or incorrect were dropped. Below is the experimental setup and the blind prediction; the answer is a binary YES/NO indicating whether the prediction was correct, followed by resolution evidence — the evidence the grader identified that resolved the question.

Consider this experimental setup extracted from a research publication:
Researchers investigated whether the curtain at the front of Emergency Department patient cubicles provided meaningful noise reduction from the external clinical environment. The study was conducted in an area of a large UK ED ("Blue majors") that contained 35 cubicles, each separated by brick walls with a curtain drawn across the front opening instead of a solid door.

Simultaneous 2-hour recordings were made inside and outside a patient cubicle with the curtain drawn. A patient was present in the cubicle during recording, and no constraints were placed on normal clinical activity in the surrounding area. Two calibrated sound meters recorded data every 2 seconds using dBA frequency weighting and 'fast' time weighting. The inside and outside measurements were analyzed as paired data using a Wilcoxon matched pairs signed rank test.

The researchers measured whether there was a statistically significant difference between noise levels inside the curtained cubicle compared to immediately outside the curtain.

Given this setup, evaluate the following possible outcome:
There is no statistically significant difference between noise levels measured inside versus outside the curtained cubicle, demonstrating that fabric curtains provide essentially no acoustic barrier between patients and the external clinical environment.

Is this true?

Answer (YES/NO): NO